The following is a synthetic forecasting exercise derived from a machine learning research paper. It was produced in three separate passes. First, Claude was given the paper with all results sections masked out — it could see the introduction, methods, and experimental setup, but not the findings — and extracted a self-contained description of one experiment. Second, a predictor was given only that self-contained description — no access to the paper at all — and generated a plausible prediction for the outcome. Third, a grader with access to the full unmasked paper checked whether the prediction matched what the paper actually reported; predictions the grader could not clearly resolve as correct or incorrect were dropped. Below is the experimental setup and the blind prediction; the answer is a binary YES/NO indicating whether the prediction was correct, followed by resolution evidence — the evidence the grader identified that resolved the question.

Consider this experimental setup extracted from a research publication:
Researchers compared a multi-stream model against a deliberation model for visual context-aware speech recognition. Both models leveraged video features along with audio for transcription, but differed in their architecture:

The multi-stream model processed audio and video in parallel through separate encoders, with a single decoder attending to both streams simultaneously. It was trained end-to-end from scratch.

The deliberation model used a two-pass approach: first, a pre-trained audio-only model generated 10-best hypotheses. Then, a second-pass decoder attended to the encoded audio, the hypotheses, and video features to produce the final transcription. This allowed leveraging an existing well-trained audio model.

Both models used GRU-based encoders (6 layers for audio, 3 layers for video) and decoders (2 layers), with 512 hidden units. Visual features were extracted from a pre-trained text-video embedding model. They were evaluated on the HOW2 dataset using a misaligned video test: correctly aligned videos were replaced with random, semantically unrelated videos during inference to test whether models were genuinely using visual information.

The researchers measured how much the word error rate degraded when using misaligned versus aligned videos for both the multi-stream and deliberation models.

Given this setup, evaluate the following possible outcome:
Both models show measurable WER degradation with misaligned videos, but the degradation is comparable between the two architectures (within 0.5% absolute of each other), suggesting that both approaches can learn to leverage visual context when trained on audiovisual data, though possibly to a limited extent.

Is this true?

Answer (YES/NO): NO